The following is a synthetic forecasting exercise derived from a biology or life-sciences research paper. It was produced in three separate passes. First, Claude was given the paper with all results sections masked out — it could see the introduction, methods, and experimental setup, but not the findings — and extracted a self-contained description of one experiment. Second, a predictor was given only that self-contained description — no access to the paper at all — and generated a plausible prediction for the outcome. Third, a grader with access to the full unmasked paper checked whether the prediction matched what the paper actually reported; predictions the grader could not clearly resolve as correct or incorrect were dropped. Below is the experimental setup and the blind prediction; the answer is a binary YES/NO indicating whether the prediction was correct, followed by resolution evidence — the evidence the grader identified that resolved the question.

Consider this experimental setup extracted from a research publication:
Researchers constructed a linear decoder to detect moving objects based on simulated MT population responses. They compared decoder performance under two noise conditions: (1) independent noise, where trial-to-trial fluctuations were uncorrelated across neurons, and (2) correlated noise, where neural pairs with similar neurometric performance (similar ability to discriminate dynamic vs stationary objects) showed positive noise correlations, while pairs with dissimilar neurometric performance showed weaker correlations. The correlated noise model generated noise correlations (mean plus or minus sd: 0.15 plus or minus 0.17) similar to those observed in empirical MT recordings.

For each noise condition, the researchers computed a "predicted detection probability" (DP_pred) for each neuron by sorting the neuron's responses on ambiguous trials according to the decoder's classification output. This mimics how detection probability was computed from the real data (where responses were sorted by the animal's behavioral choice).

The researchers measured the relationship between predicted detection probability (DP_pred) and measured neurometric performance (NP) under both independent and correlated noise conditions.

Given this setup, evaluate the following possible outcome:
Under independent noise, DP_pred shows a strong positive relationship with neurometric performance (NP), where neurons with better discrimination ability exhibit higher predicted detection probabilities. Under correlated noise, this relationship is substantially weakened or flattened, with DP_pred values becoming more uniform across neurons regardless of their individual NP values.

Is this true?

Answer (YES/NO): NO